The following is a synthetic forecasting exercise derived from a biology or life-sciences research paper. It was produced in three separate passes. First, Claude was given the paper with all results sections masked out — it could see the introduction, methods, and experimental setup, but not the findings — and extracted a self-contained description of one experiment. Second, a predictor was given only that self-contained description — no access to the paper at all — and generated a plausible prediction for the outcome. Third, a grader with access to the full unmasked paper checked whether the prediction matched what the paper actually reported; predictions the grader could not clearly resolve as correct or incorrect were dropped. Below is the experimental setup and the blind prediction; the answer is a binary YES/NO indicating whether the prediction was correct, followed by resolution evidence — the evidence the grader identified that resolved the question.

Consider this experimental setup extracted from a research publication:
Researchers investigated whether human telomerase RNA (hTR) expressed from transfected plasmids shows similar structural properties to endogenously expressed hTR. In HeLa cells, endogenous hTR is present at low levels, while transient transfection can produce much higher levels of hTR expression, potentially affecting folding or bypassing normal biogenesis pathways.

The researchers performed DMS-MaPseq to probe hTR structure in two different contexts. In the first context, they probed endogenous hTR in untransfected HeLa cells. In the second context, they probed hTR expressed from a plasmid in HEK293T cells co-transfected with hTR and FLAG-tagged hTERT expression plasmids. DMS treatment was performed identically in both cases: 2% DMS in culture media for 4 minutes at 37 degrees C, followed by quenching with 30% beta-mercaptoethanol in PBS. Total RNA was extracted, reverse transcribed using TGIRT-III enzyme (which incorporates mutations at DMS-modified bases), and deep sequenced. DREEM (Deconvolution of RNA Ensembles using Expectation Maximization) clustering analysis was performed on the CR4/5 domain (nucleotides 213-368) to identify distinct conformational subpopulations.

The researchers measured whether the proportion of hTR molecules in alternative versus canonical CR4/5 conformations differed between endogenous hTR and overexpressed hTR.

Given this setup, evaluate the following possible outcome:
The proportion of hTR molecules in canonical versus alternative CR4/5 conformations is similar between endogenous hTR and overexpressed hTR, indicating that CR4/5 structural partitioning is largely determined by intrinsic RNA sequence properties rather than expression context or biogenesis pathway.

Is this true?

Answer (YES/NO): NO